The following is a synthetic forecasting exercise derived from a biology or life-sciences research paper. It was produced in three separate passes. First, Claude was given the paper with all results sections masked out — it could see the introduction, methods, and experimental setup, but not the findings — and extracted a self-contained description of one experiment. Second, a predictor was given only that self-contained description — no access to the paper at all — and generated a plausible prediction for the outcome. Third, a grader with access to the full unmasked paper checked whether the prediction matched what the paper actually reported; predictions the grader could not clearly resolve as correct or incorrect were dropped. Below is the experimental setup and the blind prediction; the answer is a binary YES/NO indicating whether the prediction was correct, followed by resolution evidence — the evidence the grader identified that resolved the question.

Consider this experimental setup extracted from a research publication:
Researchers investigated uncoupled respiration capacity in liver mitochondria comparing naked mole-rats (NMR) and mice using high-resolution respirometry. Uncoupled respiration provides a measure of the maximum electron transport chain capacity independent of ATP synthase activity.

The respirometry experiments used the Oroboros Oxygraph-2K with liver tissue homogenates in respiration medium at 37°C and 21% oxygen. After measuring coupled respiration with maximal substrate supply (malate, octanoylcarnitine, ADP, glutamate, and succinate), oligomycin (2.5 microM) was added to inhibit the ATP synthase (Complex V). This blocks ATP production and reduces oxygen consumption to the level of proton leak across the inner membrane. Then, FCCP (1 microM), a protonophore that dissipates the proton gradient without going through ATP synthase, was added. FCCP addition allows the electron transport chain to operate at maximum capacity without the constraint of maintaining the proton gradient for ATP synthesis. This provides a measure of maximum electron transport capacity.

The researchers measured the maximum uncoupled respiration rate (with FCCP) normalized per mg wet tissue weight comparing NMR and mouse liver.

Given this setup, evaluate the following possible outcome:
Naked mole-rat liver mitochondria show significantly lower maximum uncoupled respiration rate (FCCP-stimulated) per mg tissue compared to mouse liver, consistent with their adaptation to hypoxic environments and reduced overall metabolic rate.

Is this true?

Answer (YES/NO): YES